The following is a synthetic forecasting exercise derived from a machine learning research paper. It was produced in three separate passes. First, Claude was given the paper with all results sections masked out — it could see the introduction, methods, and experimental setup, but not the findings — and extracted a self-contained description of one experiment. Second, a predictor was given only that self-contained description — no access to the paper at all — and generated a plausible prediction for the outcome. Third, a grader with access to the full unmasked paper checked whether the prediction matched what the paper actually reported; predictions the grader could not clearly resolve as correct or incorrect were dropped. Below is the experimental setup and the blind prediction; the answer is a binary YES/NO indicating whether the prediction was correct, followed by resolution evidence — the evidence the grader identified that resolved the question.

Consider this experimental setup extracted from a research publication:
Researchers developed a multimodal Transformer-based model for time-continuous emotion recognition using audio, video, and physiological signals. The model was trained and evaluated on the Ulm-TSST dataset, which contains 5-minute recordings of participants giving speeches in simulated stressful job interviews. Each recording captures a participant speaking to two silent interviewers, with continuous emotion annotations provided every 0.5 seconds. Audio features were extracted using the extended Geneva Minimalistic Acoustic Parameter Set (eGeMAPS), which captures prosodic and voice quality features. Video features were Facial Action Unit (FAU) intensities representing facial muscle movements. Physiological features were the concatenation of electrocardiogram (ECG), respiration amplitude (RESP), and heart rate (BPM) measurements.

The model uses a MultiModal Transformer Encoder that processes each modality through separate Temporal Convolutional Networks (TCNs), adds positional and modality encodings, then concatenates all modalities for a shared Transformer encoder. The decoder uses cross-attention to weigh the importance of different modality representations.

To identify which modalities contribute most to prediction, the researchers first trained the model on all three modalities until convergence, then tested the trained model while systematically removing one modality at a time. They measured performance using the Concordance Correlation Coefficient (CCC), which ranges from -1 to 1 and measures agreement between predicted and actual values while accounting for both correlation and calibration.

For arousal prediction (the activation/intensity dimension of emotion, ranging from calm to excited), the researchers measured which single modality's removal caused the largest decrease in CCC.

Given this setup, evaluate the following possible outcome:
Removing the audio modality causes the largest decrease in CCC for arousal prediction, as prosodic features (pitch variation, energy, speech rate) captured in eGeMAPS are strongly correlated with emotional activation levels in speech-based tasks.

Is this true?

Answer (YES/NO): NO